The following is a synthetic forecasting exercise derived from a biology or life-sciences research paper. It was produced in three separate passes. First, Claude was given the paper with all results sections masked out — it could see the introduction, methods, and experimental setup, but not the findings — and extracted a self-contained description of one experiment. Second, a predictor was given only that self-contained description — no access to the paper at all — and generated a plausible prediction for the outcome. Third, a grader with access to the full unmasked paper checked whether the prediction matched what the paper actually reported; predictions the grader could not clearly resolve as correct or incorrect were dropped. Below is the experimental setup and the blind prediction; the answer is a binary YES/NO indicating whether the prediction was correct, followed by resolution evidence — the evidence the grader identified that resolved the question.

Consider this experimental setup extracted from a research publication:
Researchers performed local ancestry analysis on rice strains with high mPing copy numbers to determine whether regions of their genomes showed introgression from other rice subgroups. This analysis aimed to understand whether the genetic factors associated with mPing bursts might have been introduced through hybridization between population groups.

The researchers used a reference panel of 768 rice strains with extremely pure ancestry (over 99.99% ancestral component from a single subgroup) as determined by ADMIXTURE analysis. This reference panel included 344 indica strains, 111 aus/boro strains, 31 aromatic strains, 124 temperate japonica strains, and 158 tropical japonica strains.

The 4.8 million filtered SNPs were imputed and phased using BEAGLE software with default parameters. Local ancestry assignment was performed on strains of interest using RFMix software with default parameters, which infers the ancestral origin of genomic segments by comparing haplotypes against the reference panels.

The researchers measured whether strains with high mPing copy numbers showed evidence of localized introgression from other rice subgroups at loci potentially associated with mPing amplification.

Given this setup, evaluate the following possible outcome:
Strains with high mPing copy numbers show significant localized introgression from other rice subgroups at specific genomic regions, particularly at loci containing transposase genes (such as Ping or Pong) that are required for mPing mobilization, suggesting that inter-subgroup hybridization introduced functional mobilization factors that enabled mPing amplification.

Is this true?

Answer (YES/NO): NO